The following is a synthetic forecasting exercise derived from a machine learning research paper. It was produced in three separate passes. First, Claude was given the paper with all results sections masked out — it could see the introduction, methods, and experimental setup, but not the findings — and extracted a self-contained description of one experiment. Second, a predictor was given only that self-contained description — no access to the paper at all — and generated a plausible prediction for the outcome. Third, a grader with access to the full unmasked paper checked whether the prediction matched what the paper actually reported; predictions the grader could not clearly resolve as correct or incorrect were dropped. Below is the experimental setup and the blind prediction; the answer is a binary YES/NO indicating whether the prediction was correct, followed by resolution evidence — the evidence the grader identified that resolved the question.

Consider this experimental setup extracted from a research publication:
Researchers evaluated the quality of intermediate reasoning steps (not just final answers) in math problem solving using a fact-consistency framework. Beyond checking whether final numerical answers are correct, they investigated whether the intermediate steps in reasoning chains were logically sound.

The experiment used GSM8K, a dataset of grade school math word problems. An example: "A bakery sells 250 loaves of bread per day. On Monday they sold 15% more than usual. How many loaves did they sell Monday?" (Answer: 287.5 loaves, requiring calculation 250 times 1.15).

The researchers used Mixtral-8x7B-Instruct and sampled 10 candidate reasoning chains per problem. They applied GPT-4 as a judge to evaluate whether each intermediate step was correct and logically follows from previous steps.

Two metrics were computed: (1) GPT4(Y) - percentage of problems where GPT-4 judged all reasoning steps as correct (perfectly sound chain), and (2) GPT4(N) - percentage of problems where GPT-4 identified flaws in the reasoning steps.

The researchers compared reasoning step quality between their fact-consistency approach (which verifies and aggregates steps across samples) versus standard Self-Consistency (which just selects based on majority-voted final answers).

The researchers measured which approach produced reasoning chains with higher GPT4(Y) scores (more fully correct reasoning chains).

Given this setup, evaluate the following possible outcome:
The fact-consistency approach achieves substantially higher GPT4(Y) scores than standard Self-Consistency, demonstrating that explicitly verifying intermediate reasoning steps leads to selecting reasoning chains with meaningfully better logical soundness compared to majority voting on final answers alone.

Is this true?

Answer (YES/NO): NO